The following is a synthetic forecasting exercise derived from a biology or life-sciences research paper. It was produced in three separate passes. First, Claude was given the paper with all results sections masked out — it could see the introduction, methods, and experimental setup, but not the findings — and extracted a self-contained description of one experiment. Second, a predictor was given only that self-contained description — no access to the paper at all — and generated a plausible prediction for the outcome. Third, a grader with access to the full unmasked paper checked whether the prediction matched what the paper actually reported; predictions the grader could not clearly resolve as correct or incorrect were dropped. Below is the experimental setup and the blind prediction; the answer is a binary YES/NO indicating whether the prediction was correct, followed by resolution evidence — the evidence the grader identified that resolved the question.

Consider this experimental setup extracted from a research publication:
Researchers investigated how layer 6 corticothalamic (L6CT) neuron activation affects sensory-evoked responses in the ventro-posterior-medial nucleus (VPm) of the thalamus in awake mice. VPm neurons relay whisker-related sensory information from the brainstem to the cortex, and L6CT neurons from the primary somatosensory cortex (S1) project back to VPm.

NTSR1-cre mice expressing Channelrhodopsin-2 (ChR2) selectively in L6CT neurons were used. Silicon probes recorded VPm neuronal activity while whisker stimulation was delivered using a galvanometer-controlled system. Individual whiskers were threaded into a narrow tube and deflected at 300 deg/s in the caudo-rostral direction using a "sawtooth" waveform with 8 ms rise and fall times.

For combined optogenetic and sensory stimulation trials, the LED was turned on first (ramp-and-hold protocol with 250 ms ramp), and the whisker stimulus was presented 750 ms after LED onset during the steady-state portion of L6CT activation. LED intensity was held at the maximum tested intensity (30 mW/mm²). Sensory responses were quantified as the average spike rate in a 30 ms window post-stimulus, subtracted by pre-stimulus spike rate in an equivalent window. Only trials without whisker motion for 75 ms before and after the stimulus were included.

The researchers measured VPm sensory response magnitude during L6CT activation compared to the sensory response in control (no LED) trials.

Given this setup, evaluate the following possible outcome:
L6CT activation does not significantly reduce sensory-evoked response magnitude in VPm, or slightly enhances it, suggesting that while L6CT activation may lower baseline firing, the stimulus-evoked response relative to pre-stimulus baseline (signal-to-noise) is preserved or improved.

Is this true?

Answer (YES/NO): NO